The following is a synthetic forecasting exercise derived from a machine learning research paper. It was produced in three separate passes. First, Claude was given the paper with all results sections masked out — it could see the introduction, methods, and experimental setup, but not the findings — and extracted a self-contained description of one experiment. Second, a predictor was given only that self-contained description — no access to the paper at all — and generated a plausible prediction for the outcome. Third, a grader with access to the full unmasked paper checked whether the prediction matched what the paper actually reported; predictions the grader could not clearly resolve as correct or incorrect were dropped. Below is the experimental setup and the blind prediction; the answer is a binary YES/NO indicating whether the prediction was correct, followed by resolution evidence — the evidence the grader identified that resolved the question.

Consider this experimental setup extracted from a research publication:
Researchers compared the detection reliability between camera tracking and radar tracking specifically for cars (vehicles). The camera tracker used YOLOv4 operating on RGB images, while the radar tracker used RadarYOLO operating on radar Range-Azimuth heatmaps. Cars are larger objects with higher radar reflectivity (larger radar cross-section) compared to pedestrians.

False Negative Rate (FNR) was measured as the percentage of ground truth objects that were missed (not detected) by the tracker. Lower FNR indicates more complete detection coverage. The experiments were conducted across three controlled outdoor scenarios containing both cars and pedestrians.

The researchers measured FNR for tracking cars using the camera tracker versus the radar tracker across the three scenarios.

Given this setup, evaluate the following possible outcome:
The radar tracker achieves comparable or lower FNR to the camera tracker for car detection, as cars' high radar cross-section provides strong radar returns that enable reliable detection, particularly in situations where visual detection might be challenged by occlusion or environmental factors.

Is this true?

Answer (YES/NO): NO